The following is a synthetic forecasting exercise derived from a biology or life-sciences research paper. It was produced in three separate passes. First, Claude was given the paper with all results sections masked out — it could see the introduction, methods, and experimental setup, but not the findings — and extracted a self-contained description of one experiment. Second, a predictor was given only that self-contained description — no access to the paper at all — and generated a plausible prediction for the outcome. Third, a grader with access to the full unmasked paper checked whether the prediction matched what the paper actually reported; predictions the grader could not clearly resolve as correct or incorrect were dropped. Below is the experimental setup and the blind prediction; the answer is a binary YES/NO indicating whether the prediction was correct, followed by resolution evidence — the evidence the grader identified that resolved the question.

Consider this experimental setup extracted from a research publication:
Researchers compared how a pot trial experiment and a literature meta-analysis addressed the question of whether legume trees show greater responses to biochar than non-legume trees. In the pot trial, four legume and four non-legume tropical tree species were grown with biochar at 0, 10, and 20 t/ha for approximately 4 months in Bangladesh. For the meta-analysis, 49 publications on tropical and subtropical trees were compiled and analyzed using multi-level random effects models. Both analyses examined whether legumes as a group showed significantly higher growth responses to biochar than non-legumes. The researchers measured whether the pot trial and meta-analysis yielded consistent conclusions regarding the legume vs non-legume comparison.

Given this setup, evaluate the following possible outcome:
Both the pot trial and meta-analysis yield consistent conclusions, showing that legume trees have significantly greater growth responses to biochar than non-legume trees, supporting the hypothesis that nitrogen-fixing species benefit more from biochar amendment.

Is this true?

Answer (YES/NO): NO